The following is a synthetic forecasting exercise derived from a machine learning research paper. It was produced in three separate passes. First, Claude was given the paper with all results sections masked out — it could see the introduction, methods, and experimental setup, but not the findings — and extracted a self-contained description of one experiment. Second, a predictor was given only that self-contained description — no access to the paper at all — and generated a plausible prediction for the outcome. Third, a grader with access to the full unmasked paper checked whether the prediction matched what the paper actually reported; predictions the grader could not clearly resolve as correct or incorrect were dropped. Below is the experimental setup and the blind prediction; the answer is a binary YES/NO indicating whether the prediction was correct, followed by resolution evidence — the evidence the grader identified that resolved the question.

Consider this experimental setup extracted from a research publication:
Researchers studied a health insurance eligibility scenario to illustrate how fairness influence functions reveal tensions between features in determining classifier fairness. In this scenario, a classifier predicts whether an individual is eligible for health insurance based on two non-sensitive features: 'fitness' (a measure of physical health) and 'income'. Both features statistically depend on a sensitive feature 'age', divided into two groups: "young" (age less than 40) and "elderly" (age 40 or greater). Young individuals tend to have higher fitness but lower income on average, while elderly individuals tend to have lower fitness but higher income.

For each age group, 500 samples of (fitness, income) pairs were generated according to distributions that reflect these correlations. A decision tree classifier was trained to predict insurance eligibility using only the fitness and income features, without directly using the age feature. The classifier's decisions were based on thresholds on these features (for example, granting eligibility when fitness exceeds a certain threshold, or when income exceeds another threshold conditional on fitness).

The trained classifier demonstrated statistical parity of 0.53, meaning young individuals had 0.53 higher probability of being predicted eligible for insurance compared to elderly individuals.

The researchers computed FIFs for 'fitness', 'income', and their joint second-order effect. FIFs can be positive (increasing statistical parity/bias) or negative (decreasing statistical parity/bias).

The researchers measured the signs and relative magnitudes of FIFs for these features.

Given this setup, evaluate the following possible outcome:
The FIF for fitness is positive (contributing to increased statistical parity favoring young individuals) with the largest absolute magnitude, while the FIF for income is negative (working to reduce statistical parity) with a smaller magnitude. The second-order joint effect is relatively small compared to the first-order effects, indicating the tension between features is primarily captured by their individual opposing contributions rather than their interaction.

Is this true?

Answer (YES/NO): YES